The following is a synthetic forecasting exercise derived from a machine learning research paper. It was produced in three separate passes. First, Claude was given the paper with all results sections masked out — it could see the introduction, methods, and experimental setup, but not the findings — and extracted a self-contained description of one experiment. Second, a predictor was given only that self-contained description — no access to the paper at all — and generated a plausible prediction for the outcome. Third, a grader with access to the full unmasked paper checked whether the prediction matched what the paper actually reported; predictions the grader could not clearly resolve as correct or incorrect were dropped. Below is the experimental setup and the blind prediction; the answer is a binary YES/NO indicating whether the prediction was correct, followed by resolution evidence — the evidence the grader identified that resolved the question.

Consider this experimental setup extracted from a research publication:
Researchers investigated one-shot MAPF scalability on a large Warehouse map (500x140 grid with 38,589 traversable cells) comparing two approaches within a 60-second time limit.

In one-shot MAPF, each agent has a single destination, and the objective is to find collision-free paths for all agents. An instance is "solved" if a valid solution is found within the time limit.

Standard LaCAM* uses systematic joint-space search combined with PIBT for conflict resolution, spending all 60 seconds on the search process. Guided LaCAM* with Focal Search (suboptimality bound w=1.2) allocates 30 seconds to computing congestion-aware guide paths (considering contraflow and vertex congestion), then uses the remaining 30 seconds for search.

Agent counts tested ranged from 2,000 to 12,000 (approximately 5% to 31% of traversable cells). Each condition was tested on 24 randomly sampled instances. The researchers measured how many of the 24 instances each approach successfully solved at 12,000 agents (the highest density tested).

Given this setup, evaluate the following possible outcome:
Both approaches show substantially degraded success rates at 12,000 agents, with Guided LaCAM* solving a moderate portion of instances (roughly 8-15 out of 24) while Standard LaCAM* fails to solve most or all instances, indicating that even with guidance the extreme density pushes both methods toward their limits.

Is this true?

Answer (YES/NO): NO